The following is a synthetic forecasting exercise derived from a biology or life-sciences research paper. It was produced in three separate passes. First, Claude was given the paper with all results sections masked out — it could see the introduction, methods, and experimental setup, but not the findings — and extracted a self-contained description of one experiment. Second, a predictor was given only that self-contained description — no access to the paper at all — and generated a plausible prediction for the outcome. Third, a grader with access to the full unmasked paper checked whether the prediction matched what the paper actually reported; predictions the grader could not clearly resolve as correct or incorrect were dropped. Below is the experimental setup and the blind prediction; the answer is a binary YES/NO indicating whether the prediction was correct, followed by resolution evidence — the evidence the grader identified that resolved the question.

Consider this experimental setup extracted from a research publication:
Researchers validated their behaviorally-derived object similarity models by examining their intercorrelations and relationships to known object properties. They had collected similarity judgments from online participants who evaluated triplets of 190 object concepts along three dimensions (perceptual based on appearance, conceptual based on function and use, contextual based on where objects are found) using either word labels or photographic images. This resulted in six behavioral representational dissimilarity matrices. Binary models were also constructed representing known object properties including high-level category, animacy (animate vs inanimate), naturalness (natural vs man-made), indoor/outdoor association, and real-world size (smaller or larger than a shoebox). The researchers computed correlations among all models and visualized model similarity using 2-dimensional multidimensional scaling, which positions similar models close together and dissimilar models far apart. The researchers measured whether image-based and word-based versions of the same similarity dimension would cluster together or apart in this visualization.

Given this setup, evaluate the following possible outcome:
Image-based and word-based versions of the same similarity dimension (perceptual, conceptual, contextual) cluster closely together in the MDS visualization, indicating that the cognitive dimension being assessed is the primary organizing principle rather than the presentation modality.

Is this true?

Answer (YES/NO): YES